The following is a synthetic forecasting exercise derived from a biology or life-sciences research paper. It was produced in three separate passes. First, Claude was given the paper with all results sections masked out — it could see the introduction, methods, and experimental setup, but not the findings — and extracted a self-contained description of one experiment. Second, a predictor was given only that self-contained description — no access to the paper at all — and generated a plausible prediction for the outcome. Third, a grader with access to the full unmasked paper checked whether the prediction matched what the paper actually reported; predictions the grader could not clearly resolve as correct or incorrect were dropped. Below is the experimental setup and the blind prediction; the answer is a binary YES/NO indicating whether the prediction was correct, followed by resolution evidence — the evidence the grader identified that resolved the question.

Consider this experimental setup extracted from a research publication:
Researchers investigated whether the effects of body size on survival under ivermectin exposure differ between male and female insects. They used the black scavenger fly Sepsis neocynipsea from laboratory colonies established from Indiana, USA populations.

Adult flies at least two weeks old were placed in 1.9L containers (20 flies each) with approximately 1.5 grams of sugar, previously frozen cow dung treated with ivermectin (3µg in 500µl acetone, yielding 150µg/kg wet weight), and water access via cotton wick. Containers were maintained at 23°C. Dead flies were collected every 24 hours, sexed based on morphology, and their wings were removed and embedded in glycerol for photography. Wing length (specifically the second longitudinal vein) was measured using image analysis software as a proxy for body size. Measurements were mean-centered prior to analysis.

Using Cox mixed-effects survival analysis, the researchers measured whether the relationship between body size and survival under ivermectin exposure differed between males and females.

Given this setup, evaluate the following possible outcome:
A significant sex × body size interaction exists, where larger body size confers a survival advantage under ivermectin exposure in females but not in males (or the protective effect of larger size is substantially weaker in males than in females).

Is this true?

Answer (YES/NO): NO